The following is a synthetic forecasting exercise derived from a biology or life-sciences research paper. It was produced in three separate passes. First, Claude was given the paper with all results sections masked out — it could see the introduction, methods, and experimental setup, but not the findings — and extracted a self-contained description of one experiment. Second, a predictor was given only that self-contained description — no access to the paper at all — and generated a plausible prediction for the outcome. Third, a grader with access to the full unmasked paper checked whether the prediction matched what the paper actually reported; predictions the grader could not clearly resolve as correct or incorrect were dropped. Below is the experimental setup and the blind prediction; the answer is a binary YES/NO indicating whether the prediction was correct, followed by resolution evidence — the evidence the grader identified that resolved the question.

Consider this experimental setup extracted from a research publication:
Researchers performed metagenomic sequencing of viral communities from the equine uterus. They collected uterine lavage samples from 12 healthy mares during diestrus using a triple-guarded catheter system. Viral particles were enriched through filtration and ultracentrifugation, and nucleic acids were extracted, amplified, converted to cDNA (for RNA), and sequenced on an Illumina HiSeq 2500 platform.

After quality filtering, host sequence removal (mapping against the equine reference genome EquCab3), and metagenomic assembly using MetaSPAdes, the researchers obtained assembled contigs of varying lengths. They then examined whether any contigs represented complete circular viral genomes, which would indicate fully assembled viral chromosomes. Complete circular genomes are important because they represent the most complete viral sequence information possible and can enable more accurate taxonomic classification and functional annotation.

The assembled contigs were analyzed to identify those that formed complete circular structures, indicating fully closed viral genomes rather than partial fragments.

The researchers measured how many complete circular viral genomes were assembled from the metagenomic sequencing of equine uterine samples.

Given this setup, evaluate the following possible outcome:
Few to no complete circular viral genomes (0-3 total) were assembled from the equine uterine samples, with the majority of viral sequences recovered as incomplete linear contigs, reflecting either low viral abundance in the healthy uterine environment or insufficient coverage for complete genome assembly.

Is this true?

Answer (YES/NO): NO